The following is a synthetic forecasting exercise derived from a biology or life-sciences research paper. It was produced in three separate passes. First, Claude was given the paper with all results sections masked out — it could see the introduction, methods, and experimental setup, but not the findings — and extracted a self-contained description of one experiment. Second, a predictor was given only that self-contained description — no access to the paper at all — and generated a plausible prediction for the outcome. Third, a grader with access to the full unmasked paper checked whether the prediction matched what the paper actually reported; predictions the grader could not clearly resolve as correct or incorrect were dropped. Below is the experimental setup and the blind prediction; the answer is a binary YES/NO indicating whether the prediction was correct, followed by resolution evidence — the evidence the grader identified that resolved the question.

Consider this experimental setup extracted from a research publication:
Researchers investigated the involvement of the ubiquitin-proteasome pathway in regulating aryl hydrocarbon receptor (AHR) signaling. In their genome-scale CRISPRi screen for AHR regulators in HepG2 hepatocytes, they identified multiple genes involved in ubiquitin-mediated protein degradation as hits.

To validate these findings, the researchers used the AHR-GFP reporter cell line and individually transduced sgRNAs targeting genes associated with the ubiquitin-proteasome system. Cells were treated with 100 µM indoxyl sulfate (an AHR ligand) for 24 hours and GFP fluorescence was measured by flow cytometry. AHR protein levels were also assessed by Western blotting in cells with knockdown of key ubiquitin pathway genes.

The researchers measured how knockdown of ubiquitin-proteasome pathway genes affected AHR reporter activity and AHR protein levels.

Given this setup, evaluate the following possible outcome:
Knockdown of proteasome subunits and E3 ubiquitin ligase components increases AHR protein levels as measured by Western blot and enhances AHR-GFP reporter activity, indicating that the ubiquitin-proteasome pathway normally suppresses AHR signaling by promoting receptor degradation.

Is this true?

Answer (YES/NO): NO